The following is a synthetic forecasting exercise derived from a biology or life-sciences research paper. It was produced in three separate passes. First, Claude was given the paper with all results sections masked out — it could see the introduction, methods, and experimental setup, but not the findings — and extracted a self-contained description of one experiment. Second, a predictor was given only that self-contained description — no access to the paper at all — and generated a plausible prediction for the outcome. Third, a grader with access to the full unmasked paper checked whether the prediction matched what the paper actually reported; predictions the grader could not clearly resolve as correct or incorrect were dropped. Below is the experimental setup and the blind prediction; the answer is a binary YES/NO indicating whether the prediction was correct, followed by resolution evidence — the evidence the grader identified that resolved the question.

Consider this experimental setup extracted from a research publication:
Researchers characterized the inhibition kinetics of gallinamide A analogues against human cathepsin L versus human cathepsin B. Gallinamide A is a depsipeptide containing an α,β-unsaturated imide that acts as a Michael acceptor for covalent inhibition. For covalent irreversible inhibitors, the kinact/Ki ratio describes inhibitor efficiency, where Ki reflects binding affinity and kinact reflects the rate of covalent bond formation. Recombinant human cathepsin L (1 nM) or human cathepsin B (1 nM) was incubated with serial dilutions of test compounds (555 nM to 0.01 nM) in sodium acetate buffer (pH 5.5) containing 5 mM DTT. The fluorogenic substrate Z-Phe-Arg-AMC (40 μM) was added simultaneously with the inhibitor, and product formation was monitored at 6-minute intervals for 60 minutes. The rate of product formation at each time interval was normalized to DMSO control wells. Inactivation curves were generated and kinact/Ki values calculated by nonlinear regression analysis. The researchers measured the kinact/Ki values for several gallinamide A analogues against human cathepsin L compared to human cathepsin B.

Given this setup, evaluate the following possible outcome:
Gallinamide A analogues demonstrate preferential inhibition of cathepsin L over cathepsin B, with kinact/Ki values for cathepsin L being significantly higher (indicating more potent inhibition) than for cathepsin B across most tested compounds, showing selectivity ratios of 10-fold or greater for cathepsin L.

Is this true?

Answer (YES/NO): NO